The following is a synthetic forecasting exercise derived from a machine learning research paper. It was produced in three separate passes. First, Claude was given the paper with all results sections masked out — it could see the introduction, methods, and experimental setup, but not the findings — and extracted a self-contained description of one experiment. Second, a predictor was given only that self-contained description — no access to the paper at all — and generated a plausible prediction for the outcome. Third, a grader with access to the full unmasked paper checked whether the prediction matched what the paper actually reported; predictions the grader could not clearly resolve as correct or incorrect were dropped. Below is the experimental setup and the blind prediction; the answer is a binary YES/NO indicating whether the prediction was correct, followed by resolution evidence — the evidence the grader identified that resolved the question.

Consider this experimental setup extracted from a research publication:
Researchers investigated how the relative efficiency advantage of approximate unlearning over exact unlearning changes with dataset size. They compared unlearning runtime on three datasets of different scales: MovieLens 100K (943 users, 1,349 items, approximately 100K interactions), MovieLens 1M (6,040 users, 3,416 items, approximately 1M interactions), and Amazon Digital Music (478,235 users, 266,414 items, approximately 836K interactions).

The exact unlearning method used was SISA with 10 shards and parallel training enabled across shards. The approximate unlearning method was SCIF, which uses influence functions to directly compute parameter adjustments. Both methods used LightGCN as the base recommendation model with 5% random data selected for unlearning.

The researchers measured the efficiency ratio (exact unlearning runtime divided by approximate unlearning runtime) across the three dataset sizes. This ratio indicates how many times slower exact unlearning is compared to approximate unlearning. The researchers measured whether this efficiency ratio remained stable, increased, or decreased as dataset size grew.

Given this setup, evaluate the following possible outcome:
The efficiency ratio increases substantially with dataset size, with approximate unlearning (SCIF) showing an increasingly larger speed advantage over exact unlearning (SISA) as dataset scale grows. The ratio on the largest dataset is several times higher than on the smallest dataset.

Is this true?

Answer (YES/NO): NO